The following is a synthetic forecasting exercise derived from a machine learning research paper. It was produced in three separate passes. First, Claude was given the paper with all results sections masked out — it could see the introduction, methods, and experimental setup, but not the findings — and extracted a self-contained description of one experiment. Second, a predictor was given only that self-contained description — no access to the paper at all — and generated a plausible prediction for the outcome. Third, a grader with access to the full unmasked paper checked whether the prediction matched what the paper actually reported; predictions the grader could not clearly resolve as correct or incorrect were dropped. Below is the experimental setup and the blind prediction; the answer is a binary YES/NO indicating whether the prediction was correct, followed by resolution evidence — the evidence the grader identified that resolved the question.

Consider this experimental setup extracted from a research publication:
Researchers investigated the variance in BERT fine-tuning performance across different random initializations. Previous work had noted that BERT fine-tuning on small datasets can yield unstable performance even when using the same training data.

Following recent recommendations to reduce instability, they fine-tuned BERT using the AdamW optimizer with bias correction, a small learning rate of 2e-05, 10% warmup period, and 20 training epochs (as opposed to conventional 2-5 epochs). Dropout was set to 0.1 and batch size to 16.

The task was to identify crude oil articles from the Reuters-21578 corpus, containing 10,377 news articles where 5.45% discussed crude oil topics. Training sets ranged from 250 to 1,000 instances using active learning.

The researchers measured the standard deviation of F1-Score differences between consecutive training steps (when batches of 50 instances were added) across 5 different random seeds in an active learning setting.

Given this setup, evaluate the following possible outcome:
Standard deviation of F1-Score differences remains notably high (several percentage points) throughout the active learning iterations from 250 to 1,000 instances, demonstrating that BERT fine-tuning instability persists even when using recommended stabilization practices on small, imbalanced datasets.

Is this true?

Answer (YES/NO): NO